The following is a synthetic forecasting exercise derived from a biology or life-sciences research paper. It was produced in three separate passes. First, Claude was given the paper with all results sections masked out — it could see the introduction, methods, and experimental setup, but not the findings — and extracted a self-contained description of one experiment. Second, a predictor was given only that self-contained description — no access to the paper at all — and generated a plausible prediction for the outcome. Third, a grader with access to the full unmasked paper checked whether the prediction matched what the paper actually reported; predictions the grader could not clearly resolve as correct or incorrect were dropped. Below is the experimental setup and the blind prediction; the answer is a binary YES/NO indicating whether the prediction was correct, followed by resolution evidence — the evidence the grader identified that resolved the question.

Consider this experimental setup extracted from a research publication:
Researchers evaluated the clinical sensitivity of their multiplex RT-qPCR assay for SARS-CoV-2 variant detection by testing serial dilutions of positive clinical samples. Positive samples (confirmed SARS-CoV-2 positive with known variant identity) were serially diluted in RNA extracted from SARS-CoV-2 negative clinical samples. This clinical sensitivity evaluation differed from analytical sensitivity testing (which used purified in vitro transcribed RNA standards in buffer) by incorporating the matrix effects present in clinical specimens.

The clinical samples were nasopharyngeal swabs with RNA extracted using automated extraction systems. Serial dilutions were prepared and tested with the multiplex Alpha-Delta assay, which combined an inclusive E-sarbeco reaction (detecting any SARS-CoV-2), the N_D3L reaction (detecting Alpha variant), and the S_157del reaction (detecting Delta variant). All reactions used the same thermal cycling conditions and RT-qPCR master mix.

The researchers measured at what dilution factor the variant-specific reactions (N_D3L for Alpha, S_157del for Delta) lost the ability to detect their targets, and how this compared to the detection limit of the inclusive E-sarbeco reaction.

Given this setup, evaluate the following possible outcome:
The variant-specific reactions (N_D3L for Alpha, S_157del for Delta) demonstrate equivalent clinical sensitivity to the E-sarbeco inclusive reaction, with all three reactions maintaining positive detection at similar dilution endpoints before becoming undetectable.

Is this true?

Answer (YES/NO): YES